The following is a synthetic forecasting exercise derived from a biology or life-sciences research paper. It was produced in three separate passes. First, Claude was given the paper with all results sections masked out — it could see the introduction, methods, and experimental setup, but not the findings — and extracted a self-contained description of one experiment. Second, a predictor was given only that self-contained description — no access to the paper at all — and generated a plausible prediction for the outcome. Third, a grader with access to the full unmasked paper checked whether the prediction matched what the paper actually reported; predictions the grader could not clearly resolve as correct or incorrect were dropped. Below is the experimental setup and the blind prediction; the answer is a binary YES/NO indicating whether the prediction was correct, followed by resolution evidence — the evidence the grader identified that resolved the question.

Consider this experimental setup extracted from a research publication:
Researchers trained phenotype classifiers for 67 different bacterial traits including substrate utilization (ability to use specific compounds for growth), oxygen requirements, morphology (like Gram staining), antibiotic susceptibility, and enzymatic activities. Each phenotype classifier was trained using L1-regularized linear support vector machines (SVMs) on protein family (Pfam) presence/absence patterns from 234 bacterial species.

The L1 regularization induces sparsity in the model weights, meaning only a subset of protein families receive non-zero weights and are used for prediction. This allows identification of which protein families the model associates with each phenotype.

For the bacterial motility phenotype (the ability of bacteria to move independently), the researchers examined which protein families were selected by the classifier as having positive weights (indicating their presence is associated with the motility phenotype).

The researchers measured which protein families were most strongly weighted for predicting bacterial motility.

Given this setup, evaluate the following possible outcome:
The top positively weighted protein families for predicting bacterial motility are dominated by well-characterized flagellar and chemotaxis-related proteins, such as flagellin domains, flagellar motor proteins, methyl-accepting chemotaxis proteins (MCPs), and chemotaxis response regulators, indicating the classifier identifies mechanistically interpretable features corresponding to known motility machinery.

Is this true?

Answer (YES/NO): YES